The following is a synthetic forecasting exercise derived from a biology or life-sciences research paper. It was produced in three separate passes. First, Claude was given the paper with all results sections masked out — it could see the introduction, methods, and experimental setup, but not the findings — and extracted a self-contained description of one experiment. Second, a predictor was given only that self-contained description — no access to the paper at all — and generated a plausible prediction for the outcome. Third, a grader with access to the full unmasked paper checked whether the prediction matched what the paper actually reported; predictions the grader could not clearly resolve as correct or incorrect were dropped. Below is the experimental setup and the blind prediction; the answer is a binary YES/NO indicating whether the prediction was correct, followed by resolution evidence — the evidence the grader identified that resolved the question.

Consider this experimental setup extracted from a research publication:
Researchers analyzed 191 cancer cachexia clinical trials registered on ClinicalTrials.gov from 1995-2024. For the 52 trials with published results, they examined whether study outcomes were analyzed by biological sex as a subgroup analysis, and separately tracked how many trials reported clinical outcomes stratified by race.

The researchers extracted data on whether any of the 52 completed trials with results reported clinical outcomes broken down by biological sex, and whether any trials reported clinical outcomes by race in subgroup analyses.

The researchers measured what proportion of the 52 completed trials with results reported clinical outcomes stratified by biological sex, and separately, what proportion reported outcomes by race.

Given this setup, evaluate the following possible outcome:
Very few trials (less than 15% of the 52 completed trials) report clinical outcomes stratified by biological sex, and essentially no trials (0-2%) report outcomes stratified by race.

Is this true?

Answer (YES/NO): YES